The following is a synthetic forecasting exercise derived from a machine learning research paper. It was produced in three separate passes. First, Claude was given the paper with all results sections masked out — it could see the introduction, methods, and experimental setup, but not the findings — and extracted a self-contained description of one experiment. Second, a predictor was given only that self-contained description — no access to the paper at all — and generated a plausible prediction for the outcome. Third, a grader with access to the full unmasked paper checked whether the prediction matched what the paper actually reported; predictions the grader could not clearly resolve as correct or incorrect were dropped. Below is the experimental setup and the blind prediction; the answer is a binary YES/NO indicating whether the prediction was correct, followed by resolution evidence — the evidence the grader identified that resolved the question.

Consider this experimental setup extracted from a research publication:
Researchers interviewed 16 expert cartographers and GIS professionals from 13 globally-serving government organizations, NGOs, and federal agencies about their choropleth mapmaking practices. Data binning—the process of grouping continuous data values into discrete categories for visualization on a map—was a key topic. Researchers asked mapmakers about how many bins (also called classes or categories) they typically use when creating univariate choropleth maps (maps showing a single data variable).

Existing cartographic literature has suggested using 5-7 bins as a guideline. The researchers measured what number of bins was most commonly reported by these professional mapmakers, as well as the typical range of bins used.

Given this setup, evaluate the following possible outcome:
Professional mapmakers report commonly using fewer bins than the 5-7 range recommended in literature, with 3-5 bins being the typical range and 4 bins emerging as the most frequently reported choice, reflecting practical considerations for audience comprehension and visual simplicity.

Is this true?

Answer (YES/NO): NO